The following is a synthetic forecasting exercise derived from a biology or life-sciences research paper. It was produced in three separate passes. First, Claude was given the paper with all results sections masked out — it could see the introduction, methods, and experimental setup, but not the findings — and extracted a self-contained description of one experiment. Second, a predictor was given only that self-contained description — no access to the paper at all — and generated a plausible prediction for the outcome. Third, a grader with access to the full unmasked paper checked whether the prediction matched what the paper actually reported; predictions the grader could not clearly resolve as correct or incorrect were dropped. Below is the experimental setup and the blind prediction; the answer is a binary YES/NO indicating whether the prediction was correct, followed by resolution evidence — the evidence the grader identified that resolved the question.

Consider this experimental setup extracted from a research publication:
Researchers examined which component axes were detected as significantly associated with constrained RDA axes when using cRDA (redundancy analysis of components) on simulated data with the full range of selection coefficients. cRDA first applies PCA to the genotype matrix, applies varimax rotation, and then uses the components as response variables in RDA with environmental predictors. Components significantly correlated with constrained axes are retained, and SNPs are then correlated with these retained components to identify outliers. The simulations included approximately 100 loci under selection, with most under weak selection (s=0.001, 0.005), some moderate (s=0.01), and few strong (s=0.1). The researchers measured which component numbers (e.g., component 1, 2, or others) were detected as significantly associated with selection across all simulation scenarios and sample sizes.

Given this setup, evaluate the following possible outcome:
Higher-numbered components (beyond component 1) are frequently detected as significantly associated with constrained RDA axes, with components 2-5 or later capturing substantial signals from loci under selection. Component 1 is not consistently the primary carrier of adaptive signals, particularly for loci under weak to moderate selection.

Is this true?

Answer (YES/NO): NO